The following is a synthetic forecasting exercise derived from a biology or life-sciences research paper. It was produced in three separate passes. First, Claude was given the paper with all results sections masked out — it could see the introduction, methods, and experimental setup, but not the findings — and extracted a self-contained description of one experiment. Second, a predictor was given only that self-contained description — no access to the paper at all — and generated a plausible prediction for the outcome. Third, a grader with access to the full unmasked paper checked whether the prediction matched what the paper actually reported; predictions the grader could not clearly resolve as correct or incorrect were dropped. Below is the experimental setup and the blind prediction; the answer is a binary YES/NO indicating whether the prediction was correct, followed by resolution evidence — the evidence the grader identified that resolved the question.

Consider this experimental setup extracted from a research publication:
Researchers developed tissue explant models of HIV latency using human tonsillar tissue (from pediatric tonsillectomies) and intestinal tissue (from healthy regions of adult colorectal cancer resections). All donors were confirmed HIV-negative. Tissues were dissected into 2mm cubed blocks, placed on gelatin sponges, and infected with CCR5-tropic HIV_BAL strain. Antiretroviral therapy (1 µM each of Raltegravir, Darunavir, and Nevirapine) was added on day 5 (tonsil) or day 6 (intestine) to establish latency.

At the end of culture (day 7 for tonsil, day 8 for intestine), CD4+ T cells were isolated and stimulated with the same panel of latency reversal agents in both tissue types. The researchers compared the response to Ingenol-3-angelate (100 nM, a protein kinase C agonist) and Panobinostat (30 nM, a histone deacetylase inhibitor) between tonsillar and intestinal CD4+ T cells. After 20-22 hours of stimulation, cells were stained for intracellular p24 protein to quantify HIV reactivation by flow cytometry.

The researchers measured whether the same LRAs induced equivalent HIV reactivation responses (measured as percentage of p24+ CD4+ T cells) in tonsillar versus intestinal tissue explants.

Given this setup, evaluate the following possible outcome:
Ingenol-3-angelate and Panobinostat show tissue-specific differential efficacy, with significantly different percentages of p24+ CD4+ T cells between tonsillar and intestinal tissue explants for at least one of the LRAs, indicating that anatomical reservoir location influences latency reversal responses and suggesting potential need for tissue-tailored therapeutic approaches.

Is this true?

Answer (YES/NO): YES